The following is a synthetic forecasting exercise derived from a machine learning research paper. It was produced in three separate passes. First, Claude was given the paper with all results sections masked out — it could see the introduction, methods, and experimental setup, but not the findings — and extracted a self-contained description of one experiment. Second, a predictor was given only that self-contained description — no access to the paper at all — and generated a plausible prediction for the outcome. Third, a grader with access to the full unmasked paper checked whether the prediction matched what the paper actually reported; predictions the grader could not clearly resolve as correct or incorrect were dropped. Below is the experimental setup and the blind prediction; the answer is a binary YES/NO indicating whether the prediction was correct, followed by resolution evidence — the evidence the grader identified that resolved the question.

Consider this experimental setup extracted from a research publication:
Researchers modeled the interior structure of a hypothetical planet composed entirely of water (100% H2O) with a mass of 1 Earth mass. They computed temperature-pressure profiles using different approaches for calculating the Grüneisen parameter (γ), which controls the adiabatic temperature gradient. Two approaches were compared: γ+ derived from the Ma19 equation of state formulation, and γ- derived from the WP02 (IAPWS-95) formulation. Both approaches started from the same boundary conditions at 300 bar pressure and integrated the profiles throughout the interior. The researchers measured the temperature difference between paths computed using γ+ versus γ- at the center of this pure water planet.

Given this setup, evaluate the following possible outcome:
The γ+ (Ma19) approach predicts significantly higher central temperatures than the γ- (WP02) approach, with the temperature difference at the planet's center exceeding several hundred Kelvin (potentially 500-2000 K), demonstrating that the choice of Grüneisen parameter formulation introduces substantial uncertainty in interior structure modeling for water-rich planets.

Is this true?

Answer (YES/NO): NO